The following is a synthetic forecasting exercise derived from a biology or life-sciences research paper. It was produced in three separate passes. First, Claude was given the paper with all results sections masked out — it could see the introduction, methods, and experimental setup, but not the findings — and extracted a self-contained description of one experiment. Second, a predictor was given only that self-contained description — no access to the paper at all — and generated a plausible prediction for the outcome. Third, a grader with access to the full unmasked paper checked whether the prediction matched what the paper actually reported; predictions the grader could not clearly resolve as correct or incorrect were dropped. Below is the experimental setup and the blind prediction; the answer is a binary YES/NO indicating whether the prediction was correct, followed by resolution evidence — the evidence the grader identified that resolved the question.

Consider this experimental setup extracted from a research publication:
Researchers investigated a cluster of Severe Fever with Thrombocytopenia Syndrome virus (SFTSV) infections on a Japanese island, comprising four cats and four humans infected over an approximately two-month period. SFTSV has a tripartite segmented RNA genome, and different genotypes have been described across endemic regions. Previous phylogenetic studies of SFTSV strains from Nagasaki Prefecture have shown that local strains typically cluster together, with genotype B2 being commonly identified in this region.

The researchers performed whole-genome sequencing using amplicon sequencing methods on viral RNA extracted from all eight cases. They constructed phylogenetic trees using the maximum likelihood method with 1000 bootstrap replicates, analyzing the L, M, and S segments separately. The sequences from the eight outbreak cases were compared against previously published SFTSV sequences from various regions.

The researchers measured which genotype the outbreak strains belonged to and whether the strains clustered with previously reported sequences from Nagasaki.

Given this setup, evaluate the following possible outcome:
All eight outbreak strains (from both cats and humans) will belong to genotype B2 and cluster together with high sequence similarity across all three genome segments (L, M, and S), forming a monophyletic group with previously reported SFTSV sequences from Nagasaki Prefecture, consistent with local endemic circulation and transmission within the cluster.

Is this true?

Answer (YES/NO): NO